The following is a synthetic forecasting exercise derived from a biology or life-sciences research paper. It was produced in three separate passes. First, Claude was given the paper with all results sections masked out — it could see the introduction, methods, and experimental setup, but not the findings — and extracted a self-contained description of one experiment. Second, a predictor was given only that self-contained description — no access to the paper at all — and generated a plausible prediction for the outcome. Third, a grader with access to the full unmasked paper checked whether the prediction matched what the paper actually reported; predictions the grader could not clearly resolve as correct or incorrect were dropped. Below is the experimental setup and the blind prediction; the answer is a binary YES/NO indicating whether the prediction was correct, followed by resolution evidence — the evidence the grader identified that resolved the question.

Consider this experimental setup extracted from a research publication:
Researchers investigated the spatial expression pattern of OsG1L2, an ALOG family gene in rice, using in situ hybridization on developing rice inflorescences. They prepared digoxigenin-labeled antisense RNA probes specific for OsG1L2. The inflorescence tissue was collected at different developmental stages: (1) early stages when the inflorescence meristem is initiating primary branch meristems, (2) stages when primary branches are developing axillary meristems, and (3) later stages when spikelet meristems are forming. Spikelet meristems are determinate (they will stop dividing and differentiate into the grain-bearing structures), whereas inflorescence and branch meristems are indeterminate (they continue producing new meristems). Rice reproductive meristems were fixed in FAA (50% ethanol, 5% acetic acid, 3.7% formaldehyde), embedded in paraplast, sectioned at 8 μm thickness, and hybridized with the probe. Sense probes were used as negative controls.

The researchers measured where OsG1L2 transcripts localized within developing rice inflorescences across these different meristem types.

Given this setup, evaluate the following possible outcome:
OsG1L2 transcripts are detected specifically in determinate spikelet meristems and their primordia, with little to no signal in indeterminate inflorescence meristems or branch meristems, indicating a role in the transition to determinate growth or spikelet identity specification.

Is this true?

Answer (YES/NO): NO